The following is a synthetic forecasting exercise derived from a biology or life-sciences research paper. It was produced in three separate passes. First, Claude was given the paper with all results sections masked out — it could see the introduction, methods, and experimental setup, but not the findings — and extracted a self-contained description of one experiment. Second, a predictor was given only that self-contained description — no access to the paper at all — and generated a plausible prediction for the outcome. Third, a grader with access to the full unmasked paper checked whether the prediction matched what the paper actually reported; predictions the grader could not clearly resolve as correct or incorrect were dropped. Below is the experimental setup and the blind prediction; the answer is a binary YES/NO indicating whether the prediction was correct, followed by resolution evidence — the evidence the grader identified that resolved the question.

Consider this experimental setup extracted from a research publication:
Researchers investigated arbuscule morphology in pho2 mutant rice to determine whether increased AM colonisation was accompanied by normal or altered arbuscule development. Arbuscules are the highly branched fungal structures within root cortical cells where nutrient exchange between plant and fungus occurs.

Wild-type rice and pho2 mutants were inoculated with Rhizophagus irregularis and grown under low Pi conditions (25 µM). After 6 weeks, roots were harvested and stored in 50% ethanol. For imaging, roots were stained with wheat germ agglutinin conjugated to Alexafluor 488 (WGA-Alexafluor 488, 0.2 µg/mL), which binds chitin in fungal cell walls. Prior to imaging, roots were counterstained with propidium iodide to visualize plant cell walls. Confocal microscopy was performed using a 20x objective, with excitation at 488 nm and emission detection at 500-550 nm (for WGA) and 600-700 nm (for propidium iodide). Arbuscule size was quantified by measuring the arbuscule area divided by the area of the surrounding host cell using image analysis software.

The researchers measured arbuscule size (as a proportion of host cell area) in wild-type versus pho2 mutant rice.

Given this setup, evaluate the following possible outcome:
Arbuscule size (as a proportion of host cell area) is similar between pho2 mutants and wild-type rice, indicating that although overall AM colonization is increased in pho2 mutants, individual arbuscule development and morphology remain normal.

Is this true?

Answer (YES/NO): YES